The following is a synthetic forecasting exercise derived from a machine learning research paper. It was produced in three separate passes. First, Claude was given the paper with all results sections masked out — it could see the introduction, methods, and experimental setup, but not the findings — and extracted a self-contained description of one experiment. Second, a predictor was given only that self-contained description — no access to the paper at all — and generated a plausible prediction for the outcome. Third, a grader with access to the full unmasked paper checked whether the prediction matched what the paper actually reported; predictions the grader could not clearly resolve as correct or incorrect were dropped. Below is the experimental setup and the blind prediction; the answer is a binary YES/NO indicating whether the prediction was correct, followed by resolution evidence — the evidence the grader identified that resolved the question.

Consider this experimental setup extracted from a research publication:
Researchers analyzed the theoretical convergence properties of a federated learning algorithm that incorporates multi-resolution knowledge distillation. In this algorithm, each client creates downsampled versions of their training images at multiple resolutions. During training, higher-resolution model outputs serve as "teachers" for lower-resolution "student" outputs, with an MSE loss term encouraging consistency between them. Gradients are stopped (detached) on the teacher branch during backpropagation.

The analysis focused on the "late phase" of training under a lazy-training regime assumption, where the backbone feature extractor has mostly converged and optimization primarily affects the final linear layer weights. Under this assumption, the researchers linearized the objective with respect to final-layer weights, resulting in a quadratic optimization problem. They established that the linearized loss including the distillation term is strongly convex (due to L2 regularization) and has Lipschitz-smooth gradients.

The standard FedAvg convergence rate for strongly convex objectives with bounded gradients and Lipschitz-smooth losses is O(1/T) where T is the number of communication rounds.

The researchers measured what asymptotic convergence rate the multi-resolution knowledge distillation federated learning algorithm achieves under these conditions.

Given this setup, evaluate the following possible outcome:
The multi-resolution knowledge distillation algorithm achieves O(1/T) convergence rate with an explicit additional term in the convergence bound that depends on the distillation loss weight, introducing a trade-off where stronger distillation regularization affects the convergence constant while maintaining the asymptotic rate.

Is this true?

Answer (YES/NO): NO